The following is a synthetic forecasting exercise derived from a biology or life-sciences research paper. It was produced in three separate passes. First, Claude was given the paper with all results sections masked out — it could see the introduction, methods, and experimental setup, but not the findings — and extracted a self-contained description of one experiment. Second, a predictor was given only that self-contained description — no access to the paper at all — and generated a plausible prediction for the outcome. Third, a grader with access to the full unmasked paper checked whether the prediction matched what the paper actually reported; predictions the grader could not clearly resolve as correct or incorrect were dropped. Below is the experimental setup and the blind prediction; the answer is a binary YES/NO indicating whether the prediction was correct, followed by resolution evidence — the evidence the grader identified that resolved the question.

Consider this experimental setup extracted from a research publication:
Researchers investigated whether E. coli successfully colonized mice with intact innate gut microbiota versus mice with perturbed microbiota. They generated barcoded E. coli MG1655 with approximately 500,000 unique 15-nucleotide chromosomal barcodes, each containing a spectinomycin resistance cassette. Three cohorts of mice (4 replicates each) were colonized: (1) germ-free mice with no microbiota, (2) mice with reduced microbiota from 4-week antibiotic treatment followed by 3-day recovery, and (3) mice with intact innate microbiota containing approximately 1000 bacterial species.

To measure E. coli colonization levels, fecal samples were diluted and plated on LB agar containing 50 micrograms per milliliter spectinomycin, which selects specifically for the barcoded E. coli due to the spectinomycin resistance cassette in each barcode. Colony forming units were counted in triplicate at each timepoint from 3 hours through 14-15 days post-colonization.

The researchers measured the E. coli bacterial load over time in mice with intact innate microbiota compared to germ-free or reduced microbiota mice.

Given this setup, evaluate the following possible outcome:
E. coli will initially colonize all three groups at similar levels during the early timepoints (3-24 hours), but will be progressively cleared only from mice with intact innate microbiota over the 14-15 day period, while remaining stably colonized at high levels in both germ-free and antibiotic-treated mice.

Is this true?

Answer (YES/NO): NO